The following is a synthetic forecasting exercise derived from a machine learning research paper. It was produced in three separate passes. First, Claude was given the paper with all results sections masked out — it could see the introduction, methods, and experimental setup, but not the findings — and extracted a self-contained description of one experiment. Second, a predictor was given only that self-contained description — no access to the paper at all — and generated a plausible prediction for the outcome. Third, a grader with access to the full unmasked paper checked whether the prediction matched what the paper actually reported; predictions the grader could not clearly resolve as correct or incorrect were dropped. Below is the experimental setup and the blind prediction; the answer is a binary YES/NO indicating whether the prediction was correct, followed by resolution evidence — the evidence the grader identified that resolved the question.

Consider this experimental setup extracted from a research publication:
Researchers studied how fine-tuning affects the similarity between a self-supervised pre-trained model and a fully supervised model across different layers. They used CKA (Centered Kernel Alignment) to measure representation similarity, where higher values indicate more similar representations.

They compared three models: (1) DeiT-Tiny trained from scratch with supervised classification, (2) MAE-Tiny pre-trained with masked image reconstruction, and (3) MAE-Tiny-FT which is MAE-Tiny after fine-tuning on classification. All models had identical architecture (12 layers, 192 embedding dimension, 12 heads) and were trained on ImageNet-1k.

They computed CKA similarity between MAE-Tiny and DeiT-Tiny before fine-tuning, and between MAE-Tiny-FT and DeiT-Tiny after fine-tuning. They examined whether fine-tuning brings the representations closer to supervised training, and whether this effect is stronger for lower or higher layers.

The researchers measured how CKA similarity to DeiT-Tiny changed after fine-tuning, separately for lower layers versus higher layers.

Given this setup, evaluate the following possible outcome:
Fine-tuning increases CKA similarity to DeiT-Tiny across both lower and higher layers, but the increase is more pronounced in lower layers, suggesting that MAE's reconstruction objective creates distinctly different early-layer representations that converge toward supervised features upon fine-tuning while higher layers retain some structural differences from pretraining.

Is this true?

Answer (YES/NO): NO